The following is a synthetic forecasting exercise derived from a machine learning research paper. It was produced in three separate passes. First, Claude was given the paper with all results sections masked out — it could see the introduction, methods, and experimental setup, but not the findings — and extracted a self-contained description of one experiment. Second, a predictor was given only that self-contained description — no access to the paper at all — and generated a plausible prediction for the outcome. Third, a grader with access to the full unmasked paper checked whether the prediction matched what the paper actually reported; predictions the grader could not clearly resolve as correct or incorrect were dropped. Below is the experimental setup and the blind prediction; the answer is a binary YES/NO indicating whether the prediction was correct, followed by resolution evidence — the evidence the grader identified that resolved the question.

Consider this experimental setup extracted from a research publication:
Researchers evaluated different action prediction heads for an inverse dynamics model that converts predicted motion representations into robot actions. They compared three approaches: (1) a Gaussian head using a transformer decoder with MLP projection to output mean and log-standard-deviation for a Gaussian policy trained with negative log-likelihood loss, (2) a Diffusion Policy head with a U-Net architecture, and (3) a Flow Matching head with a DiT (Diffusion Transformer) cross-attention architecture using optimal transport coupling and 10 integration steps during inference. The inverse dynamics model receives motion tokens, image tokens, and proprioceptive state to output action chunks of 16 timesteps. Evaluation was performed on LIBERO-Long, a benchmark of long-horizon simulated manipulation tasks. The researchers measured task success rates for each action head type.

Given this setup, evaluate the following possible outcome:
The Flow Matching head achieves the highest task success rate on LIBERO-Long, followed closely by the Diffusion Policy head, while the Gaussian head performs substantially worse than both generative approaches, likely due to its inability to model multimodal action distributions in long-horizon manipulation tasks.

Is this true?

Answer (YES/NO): NO